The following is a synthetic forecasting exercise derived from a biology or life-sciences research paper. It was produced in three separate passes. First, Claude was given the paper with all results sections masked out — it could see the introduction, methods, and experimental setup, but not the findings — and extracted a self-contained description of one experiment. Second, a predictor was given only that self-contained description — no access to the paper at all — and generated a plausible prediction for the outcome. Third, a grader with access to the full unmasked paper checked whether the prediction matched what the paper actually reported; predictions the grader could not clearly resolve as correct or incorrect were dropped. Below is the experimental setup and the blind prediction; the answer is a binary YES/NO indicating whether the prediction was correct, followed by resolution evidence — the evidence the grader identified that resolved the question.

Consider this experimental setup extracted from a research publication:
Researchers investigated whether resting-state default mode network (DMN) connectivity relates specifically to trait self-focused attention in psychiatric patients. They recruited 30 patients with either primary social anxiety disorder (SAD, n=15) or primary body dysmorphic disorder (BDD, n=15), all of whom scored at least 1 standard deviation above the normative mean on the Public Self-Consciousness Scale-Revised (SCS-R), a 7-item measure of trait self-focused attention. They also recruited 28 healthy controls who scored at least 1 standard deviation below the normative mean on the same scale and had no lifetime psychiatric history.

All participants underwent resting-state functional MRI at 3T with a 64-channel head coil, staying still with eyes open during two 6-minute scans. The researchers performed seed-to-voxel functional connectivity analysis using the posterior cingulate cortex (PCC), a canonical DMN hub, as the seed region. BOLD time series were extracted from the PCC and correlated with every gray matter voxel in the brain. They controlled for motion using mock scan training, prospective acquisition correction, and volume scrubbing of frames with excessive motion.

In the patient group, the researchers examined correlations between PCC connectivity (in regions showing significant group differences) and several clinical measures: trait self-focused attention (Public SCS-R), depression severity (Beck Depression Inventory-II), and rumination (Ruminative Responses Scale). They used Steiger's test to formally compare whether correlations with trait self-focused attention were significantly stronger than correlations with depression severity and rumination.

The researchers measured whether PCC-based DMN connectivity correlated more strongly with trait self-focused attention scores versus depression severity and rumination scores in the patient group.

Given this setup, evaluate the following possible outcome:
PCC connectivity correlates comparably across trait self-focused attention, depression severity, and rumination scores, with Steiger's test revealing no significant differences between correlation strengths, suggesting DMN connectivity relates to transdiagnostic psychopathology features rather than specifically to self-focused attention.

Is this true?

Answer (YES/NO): NO